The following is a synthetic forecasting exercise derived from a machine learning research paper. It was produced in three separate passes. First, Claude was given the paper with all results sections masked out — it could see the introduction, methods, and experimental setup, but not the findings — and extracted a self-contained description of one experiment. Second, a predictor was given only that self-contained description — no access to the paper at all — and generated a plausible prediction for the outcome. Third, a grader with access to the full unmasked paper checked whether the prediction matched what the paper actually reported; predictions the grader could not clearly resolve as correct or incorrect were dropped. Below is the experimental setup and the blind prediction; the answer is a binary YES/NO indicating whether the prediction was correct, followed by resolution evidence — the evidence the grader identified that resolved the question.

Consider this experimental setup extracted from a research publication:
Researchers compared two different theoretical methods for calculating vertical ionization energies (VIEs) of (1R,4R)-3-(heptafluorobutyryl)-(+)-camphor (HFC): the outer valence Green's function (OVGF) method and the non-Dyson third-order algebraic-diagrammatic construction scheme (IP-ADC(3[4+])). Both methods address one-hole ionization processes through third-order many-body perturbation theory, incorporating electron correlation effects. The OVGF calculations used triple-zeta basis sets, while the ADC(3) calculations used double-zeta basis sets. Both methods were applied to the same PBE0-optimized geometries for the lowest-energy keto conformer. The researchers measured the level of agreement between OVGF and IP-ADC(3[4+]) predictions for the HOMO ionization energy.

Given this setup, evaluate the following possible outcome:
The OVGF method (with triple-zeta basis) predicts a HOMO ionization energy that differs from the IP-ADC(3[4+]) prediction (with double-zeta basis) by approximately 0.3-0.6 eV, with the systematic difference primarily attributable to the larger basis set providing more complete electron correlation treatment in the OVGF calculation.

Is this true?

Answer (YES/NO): NO